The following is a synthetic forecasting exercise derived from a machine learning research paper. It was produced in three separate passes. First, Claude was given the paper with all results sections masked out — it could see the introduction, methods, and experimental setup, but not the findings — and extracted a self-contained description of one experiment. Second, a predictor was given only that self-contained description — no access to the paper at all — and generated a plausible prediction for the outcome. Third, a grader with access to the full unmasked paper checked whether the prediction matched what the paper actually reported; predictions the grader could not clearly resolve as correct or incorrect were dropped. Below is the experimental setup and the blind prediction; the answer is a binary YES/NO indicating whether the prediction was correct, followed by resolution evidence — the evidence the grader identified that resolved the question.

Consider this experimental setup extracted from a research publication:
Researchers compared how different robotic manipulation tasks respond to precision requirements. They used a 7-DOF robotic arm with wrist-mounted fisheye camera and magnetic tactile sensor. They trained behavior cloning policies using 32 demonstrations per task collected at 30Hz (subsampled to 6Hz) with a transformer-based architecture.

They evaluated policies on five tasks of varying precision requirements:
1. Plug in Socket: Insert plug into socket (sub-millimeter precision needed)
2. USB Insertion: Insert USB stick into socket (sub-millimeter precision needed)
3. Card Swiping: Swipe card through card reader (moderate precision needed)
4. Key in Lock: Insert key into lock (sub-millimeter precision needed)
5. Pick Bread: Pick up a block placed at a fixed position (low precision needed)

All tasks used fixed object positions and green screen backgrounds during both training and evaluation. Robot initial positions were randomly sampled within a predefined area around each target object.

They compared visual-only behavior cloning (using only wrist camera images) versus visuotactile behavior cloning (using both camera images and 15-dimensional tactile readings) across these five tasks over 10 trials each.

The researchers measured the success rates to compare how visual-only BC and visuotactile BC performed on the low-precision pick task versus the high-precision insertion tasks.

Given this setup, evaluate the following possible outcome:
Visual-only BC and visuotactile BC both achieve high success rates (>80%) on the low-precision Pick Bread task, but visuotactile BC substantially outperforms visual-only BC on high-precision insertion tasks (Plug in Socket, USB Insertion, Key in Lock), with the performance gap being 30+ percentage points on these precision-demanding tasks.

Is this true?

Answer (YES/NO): NO